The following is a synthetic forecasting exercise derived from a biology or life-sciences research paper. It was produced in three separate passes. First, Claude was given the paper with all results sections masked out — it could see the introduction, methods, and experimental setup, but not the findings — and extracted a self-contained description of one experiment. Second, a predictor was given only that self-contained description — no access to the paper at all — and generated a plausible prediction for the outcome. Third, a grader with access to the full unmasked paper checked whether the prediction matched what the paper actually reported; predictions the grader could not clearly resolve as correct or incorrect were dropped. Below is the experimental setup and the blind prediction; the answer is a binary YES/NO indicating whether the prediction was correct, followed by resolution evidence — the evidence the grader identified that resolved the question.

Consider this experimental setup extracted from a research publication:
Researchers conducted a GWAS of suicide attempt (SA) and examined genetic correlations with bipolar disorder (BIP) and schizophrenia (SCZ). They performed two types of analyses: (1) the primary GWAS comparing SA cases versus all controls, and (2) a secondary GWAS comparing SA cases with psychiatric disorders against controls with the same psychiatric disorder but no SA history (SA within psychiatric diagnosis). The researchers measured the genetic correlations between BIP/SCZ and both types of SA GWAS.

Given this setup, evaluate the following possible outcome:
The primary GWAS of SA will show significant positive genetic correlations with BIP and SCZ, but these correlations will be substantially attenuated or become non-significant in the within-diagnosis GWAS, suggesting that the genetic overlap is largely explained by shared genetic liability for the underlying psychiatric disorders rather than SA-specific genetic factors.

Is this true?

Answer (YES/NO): YES